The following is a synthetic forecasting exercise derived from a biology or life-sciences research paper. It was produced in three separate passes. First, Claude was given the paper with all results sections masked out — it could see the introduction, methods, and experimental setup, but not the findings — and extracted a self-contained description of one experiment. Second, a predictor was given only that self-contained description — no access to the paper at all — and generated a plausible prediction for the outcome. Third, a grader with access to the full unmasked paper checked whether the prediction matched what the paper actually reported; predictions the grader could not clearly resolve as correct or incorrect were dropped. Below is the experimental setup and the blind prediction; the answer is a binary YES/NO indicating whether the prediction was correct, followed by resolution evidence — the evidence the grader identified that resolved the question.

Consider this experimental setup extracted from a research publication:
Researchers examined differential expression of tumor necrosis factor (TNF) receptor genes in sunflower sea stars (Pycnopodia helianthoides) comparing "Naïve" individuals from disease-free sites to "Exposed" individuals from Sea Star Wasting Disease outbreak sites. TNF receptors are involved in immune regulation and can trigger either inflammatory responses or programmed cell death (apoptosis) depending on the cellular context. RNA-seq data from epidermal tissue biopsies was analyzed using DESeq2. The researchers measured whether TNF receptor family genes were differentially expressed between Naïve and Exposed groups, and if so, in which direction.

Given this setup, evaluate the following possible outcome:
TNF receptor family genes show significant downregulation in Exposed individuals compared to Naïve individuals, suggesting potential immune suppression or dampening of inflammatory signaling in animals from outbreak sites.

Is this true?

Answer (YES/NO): YES